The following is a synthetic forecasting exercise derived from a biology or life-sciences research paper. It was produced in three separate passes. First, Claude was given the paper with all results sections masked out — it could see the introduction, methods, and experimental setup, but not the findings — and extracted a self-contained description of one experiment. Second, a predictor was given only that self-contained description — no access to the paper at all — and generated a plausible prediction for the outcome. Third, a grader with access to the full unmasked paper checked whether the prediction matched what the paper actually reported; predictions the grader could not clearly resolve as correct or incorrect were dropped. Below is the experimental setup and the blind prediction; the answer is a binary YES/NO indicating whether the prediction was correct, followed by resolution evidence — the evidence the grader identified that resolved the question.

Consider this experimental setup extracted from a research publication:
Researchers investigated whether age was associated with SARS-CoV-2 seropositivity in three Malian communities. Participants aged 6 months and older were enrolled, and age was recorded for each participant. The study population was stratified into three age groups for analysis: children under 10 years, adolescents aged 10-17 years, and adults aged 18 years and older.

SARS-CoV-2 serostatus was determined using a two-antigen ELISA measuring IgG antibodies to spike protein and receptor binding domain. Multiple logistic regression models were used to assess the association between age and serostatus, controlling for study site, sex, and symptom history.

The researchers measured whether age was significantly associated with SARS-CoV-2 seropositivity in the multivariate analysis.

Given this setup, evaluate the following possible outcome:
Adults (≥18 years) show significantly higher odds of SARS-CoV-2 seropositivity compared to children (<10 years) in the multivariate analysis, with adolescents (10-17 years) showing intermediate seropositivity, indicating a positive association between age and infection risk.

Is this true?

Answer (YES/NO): YES